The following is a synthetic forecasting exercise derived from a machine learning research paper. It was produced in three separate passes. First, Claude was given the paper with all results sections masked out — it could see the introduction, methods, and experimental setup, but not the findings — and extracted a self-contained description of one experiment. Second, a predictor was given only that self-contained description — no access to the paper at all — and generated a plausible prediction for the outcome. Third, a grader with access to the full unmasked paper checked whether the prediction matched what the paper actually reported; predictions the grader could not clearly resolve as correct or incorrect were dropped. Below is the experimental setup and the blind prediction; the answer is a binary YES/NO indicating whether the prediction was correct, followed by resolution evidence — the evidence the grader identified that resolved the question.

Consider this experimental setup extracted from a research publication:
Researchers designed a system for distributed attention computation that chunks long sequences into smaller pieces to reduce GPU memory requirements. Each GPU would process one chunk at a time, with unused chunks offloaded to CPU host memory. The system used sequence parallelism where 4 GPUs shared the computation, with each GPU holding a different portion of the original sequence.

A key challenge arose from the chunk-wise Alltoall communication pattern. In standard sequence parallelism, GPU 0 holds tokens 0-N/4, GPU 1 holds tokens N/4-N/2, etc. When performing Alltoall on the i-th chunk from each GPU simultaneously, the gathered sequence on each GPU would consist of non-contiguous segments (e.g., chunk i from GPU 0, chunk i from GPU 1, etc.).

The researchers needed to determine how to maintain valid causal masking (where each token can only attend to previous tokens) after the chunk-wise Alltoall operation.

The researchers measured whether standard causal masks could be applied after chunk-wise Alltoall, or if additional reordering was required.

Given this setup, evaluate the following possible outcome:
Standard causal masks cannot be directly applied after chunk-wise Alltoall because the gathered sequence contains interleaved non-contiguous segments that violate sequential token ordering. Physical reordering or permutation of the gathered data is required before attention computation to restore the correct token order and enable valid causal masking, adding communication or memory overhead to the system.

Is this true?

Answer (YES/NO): NO